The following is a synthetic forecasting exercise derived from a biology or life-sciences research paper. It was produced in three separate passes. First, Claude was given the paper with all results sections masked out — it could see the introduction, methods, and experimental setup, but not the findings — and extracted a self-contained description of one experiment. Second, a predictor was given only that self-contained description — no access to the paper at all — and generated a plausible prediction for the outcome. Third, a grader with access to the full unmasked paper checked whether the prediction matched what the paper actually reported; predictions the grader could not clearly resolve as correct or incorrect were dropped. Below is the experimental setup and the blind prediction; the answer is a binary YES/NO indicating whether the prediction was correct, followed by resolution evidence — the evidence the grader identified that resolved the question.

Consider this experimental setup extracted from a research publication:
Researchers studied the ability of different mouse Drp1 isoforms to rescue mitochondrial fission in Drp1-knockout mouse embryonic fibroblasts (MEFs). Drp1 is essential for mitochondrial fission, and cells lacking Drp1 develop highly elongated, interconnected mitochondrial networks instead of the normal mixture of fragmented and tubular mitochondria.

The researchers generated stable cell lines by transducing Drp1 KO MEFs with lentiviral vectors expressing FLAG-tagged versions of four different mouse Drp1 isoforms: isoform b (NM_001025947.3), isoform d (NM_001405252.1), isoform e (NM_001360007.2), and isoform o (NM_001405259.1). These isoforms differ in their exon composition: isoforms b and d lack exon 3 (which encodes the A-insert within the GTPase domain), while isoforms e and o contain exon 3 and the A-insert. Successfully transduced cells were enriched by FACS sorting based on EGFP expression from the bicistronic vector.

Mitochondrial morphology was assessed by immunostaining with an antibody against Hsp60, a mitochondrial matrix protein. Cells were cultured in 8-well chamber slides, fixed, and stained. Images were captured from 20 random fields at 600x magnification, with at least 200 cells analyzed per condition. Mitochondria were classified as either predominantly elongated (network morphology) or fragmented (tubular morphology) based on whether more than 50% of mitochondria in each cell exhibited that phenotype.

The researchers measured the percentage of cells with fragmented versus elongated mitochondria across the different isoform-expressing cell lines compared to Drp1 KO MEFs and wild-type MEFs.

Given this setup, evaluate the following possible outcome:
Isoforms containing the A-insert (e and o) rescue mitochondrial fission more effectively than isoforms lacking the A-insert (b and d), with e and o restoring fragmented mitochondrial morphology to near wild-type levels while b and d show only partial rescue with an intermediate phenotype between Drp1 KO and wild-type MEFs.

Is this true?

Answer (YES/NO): NO